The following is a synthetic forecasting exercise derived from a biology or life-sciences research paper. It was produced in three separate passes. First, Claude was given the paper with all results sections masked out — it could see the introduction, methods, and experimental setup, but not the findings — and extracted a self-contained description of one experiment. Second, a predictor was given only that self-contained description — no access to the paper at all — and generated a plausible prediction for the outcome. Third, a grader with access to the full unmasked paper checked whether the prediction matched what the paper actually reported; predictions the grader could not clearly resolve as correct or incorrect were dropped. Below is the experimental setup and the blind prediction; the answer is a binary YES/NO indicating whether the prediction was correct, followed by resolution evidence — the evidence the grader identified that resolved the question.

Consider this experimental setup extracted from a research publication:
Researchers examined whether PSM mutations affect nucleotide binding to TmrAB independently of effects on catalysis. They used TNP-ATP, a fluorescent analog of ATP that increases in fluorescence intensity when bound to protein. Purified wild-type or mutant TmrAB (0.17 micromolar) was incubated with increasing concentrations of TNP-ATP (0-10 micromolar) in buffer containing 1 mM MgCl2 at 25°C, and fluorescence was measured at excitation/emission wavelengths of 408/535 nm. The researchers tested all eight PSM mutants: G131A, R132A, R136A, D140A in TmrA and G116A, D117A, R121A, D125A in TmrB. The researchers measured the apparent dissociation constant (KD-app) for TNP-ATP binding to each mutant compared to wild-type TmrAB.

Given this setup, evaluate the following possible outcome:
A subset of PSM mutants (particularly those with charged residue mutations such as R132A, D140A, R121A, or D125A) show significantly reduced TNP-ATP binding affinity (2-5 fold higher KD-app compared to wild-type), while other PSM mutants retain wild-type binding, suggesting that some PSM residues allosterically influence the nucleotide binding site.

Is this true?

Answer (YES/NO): NO